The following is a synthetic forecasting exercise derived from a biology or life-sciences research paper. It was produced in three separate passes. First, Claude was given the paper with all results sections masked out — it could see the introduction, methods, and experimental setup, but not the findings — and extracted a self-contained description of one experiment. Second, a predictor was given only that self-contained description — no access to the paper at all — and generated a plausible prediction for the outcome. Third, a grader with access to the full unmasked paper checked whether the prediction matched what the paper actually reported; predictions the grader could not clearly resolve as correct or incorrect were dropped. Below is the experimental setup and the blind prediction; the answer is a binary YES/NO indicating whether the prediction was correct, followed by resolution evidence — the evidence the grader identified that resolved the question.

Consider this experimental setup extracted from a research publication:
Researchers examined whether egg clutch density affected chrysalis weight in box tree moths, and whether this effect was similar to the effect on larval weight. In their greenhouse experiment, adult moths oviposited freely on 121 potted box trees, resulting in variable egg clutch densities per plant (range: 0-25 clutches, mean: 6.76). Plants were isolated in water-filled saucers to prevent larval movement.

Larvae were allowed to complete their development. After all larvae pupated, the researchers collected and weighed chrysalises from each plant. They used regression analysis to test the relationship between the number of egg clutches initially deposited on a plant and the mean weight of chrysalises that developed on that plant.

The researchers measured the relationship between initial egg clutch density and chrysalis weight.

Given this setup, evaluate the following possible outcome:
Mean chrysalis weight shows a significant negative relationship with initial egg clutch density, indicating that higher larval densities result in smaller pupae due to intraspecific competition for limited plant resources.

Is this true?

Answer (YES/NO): YES